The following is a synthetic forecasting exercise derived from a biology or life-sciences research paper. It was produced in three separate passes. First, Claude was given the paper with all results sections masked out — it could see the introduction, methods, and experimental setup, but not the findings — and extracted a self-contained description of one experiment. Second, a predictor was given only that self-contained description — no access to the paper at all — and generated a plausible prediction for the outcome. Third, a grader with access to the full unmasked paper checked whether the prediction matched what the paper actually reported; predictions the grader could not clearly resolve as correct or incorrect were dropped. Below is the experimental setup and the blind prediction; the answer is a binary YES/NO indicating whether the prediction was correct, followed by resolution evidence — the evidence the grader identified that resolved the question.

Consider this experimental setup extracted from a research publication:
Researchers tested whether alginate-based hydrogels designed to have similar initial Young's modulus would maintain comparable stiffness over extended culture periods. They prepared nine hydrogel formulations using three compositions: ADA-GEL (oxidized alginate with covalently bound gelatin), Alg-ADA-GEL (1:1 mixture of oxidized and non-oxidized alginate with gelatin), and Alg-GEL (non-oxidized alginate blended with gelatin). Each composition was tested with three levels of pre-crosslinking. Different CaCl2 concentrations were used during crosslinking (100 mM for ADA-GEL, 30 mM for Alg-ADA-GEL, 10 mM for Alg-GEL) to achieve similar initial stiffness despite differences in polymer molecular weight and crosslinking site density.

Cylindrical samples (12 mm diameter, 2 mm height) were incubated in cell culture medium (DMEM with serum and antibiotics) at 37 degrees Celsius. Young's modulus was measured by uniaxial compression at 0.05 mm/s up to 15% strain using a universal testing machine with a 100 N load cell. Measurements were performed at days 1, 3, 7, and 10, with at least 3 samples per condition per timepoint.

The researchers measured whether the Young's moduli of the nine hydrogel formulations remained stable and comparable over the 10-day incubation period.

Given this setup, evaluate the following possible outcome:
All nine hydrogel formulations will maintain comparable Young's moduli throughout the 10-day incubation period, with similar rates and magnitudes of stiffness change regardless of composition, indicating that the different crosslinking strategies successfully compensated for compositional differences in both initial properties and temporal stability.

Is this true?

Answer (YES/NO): NO